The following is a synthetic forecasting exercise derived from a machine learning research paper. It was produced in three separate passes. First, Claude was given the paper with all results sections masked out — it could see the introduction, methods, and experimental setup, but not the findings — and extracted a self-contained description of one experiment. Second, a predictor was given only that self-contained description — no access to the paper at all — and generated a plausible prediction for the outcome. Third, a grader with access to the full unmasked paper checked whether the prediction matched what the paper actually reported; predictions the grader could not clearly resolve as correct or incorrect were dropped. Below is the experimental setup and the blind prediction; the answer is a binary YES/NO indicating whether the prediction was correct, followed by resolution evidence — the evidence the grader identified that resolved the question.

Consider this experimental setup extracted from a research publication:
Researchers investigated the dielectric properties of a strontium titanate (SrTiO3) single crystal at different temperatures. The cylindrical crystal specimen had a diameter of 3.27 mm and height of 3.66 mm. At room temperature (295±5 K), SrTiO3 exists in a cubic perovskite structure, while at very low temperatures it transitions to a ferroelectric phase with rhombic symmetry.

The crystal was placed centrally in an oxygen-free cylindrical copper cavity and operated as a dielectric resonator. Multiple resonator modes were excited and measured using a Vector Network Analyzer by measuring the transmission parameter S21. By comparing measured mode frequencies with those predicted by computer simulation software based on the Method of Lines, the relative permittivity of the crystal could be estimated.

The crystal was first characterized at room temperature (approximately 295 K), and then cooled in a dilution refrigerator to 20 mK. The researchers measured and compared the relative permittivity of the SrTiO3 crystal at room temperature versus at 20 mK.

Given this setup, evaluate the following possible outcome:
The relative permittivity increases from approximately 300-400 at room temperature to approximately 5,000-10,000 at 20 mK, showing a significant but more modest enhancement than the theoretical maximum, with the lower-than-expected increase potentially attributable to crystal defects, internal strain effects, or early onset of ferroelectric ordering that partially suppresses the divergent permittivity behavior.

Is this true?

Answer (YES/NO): YES